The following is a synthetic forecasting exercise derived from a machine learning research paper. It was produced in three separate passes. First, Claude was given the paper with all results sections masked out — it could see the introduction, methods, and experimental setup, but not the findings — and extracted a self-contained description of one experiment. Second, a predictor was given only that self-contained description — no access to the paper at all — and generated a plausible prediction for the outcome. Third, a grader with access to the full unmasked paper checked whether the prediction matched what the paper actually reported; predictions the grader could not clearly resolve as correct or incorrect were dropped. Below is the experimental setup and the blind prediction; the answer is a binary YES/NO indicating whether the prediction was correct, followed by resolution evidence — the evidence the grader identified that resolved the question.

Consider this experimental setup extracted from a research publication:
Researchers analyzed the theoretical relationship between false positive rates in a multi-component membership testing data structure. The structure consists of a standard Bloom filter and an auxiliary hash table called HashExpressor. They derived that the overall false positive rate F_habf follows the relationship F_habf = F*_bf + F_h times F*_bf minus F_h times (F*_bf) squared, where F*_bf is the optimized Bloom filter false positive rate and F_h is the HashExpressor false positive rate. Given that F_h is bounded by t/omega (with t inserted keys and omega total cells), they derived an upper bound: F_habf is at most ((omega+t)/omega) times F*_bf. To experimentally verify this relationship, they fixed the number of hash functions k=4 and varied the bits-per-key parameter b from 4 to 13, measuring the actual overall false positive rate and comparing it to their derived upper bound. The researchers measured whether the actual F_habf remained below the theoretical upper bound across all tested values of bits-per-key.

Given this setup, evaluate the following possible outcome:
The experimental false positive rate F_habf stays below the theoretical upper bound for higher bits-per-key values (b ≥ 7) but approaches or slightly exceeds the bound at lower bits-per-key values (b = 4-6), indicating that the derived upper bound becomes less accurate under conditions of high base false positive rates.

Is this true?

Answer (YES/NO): NO